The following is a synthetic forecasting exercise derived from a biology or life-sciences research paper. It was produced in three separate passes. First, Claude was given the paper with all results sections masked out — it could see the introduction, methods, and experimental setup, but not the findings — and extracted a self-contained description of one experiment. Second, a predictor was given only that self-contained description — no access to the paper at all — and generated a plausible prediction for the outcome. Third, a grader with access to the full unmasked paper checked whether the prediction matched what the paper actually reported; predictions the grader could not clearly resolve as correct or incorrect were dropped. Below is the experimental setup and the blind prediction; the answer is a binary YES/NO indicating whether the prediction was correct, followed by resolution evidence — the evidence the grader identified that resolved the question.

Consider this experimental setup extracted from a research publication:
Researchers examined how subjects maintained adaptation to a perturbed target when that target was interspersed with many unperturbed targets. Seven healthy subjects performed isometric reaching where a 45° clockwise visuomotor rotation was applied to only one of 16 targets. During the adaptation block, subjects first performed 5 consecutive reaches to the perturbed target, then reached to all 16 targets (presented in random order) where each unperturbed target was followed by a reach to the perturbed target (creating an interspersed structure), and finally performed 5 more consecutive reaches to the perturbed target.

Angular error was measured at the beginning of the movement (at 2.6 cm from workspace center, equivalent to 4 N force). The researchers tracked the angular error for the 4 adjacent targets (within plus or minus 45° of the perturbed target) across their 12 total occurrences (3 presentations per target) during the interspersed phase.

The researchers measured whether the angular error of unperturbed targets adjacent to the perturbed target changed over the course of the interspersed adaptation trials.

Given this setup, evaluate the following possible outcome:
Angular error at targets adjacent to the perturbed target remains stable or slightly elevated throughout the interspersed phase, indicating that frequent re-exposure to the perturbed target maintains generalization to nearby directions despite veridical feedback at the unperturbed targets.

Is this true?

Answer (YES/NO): YES